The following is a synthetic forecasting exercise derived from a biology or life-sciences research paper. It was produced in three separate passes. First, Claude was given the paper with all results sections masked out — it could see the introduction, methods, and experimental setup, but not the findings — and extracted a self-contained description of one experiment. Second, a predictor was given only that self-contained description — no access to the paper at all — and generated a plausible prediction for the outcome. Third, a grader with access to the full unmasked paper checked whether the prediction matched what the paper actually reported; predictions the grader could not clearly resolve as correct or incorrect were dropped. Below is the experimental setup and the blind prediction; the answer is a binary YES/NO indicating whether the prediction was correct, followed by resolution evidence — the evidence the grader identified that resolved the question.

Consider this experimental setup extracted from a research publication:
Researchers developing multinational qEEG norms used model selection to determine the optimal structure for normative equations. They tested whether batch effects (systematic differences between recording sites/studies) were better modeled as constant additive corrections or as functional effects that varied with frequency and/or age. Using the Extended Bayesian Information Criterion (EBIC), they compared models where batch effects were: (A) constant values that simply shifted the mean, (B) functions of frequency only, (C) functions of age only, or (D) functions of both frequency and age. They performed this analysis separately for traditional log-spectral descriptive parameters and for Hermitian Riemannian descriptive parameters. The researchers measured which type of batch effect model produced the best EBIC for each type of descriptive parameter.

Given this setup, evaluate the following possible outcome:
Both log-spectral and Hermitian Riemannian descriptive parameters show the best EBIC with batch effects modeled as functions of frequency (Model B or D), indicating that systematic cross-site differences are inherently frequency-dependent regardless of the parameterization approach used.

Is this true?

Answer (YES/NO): NO